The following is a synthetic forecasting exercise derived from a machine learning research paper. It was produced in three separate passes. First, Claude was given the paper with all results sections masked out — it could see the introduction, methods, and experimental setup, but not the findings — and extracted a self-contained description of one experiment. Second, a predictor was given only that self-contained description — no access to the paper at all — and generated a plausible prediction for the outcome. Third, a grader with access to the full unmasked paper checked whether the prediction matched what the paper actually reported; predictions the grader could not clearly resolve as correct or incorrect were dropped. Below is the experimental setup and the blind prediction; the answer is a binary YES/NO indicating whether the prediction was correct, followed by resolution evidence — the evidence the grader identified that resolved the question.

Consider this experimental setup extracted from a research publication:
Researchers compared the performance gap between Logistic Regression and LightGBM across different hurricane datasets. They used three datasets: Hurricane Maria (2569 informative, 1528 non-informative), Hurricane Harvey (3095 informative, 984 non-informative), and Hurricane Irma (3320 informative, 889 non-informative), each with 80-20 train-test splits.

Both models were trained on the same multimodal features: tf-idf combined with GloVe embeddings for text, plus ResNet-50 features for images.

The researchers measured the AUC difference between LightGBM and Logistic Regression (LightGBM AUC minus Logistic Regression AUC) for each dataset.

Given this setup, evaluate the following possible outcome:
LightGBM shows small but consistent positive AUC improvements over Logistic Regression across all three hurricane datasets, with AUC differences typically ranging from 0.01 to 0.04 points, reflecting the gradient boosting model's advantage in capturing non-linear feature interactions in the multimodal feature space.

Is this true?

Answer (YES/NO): NO